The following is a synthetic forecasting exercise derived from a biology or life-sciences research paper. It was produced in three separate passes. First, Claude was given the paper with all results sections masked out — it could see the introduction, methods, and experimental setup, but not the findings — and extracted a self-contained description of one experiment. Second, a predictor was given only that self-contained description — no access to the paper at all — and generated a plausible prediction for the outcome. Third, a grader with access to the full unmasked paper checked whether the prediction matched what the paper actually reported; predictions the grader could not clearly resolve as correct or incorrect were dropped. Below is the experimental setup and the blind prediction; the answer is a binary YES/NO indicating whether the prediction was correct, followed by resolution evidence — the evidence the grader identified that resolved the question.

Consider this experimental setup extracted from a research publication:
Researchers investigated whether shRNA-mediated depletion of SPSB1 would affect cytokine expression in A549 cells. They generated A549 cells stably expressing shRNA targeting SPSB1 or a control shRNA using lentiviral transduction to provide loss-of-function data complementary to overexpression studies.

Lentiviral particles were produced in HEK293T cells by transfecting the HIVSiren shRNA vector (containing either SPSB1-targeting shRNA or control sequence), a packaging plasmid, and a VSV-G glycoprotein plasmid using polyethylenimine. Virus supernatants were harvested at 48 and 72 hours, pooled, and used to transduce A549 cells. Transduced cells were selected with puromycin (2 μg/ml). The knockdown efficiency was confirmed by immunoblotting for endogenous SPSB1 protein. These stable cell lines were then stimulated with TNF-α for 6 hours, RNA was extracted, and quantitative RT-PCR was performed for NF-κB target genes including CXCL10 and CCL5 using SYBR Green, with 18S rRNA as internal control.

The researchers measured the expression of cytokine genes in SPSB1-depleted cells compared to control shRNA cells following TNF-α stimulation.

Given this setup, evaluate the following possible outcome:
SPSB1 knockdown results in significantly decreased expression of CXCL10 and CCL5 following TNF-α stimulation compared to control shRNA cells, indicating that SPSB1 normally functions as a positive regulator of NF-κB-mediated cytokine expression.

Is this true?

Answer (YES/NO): NO